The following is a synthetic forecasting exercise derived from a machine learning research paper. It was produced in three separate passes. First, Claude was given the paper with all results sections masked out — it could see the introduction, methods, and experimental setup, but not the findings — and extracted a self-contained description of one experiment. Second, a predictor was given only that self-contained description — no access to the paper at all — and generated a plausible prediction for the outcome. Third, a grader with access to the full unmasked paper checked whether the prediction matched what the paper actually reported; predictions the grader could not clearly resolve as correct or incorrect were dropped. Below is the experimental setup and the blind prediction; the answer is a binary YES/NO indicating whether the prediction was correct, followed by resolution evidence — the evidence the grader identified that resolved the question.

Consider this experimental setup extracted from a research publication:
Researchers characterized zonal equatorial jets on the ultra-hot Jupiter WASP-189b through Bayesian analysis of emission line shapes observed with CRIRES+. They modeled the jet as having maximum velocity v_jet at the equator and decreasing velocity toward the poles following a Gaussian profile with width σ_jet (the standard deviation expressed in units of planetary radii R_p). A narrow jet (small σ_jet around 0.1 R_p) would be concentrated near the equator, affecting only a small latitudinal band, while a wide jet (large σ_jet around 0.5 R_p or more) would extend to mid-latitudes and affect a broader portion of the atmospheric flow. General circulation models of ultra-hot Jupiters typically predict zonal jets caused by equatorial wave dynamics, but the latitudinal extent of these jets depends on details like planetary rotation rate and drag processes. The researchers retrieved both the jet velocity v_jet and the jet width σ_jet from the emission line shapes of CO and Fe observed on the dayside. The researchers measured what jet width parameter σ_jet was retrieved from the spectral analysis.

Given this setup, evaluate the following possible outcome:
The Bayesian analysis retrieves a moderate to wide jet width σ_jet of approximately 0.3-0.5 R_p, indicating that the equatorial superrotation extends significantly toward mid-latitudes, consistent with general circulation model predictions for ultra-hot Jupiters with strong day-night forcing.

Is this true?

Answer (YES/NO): NO